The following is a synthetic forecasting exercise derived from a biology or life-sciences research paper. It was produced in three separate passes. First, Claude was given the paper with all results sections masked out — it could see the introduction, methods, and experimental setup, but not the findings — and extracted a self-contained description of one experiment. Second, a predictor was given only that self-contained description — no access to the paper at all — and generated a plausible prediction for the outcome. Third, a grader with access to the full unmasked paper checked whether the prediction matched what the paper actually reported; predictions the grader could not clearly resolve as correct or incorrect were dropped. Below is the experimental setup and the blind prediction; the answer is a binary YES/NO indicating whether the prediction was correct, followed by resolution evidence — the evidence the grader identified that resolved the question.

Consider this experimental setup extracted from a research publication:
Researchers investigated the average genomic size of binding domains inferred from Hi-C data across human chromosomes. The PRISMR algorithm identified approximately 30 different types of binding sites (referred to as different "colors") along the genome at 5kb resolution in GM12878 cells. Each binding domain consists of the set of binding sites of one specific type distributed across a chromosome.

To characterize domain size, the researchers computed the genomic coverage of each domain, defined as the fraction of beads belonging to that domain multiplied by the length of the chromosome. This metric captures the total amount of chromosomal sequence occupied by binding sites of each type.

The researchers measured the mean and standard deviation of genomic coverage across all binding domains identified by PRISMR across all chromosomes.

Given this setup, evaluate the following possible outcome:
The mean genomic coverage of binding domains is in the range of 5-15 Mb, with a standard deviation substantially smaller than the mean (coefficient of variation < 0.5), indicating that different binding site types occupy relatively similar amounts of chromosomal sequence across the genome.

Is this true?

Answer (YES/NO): NO